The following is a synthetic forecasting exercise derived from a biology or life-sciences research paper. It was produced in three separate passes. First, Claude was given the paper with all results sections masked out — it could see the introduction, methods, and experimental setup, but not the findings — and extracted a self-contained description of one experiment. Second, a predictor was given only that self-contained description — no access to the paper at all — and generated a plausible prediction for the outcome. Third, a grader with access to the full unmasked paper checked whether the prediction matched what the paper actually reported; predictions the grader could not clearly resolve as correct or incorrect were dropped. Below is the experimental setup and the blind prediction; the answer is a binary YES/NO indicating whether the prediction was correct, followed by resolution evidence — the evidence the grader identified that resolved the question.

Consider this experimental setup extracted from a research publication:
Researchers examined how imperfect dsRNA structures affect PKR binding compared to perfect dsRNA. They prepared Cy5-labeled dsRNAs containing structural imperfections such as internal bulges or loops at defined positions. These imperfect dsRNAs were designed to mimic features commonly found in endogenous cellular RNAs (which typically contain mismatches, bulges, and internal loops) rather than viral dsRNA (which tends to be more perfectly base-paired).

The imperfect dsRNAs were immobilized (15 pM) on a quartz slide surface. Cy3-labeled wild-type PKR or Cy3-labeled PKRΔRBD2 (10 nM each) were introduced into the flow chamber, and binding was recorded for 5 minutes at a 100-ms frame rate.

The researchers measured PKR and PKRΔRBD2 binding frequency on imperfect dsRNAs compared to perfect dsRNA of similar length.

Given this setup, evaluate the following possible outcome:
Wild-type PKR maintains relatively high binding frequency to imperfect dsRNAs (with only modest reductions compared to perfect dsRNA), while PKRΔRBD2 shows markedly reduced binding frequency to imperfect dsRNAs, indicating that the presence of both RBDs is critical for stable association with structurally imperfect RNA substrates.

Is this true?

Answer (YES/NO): NO